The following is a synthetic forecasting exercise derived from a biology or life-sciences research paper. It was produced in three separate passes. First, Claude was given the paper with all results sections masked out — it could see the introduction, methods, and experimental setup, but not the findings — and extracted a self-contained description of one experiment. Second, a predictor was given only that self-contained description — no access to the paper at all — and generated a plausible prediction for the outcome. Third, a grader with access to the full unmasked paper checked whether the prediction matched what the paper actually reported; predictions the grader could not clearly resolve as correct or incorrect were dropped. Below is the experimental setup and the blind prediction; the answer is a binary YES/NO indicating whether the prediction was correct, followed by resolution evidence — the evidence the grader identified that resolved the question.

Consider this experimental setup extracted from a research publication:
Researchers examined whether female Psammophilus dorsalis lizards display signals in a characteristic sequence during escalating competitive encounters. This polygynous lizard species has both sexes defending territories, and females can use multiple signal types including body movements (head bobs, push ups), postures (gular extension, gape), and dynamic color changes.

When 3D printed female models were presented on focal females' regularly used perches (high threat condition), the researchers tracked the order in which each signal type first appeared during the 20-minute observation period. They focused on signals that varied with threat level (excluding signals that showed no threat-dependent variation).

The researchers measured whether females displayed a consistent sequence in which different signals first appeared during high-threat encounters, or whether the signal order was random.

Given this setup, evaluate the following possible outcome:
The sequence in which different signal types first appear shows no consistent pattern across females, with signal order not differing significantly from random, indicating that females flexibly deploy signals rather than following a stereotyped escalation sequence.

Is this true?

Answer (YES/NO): NO